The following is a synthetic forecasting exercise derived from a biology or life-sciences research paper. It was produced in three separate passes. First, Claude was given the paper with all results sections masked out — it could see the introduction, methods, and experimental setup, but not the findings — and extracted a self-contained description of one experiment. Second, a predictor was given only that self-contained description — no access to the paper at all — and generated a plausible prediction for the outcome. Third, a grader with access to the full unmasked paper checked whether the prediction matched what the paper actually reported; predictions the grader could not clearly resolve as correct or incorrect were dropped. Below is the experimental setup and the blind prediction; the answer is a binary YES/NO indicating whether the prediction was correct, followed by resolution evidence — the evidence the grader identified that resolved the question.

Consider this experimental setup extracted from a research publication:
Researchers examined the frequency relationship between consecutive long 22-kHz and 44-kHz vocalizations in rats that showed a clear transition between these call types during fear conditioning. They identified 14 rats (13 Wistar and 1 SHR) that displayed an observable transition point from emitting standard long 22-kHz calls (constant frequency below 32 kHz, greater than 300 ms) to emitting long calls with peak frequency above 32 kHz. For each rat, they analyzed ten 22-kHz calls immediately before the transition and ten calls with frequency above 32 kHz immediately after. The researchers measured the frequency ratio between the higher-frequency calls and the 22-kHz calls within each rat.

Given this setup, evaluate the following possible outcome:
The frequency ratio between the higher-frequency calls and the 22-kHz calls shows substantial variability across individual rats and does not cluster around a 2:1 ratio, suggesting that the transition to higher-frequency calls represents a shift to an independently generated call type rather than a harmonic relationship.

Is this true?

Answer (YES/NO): NO